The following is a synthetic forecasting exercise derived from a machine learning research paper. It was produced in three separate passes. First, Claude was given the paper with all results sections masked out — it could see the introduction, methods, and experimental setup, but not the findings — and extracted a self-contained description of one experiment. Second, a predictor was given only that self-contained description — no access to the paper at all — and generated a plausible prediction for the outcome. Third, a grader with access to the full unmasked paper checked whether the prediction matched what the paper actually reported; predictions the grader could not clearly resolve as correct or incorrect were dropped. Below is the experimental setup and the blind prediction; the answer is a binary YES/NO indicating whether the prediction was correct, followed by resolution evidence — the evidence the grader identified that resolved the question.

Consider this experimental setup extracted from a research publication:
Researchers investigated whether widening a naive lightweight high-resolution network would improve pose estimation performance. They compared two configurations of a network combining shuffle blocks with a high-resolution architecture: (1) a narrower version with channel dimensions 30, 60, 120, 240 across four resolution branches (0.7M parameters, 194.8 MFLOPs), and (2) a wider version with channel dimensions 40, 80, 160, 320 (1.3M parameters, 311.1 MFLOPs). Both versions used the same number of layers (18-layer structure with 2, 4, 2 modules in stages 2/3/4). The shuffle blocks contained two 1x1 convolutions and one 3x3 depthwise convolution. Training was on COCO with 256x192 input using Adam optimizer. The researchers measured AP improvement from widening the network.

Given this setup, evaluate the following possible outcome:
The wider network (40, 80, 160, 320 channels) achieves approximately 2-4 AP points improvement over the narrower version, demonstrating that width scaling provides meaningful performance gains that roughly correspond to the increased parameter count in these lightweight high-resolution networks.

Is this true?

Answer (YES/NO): YES